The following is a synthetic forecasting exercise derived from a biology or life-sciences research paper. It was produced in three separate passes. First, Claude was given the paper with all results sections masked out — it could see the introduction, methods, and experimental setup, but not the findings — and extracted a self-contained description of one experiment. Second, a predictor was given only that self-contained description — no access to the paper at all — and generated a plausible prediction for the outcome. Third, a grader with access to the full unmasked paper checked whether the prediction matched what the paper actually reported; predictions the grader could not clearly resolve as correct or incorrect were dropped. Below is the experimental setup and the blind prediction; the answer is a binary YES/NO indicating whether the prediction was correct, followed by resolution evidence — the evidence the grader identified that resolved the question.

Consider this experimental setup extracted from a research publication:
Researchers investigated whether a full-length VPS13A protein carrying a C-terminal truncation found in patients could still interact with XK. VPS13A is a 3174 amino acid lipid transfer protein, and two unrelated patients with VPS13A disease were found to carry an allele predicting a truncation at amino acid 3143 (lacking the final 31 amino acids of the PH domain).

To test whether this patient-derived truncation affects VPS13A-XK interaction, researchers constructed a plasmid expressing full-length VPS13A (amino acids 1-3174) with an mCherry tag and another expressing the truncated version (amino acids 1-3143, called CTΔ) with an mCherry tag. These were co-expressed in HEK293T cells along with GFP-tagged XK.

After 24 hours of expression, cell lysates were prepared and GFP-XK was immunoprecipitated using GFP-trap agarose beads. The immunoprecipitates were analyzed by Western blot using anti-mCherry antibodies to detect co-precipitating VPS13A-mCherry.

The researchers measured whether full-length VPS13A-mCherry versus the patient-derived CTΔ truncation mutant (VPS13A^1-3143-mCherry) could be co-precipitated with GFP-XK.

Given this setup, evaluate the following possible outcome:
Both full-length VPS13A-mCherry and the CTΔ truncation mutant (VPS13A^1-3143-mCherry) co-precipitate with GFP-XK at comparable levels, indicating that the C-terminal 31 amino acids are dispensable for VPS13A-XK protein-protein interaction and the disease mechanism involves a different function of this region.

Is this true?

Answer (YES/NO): NO